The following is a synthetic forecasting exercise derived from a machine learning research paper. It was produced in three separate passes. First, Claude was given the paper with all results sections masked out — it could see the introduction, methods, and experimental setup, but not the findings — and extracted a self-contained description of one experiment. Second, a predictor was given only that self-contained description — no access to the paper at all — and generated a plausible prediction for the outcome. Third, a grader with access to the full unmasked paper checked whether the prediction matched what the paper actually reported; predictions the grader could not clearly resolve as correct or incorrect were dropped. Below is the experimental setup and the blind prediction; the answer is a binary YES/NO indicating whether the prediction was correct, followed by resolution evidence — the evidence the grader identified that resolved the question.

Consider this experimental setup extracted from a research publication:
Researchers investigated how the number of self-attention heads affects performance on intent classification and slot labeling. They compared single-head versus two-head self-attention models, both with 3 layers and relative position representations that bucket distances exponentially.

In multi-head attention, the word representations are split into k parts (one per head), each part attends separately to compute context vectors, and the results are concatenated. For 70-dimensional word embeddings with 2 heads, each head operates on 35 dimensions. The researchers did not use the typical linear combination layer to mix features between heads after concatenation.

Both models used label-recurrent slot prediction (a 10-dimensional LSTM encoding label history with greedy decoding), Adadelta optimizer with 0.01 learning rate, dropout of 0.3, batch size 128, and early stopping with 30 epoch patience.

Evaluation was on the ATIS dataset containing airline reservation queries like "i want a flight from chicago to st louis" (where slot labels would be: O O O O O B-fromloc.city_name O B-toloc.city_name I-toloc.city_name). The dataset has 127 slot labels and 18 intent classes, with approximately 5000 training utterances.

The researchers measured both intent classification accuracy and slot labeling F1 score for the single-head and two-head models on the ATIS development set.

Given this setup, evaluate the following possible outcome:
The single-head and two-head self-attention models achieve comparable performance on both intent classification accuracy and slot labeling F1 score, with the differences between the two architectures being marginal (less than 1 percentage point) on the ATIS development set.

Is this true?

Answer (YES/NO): YES